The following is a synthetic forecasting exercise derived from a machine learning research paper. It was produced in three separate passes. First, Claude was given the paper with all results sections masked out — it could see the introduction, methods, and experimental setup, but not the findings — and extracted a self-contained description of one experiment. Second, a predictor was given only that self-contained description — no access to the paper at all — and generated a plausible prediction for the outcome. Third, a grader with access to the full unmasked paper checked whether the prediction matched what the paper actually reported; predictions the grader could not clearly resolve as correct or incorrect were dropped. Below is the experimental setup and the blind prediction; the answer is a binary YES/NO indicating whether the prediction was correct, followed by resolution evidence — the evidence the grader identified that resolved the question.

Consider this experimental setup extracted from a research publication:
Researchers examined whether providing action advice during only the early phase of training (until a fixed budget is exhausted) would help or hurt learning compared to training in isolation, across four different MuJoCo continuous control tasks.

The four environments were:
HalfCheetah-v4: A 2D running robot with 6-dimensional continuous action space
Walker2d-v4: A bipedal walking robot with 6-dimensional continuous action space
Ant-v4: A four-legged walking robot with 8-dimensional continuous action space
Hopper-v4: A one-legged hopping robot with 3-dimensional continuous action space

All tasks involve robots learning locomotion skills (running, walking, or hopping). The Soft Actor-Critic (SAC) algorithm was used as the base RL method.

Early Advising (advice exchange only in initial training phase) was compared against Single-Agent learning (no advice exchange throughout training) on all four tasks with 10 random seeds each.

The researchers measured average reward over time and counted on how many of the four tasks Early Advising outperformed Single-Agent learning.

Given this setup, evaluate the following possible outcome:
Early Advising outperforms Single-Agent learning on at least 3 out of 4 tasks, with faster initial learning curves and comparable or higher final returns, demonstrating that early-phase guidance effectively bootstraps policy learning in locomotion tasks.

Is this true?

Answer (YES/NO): NO